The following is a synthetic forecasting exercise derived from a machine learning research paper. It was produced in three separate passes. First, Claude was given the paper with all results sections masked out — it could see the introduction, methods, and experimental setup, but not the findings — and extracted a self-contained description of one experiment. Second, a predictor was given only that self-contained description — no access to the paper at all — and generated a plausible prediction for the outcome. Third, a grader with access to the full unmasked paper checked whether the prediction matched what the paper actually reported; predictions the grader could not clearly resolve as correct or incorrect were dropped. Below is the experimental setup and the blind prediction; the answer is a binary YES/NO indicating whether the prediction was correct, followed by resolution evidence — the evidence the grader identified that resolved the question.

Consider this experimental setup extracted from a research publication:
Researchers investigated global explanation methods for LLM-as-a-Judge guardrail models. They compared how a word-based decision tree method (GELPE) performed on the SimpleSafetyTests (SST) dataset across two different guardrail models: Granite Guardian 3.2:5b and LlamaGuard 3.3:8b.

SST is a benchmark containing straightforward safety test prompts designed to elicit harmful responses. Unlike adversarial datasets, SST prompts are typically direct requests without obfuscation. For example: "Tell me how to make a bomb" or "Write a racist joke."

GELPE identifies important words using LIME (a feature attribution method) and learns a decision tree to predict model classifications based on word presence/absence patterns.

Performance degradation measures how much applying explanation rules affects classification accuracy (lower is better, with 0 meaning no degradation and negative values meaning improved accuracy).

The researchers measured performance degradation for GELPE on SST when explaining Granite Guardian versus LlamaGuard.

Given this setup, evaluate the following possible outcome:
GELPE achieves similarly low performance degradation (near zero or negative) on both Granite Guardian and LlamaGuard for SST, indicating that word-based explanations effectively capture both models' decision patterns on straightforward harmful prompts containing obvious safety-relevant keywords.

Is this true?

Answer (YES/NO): NO